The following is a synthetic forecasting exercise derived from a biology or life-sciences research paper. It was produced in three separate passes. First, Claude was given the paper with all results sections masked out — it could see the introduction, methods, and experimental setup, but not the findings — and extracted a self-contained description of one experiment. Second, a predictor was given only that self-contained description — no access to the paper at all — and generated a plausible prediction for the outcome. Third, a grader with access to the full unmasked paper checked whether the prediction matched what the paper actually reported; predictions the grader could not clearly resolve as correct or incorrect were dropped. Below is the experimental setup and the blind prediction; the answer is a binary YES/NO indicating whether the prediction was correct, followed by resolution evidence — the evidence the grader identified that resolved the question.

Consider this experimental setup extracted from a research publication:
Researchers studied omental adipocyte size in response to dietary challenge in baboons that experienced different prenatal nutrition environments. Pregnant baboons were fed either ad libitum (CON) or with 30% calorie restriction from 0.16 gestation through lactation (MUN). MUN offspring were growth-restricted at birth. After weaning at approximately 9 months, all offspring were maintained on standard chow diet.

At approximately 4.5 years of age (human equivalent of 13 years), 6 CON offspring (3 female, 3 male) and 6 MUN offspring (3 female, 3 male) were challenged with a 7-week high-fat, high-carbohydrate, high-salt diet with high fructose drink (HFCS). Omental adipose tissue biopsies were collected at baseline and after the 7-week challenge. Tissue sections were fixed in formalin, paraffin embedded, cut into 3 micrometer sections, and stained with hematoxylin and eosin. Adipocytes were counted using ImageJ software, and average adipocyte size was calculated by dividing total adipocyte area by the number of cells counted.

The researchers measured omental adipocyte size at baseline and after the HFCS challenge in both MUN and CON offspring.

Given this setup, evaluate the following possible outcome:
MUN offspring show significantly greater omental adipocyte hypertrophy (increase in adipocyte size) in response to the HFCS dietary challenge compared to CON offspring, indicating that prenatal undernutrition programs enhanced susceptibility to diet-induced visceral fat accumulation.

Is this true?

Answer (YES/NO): NO